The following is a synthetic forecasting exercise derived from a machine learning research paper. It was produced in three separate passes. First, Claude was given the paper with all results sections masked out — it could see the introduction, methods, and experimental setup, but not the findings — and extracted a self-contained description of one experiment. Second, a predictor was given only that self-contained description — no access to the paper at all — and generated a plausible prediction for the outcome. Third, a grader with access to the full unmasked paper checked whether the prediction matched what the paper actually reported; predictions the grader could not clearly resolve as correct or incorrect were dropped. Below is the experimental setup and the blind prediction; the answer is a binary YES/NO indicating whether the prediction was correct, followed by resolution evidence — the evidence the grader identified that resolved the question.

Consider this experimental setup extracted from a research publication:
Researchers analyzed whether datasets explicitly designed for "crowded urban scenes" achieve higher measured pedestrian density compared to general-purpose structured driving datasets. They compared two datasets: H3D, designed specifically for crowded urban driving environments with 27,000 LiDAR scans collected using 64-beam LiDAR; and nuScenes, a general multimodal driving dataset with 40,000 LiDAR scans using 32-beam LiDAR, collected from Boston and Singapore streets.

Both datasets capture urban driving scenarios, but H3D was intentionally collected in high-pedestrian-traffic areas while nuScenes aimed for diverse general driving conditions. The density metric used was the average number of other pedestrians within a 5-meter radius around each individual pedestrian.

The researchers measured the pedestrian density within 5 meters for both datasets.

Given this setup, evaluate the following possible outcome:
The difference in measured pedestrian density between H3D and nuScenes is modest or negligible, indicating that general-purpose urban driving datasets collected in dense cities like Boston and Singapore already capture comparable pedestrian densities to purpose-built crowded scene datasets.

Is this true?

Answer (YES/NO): NO